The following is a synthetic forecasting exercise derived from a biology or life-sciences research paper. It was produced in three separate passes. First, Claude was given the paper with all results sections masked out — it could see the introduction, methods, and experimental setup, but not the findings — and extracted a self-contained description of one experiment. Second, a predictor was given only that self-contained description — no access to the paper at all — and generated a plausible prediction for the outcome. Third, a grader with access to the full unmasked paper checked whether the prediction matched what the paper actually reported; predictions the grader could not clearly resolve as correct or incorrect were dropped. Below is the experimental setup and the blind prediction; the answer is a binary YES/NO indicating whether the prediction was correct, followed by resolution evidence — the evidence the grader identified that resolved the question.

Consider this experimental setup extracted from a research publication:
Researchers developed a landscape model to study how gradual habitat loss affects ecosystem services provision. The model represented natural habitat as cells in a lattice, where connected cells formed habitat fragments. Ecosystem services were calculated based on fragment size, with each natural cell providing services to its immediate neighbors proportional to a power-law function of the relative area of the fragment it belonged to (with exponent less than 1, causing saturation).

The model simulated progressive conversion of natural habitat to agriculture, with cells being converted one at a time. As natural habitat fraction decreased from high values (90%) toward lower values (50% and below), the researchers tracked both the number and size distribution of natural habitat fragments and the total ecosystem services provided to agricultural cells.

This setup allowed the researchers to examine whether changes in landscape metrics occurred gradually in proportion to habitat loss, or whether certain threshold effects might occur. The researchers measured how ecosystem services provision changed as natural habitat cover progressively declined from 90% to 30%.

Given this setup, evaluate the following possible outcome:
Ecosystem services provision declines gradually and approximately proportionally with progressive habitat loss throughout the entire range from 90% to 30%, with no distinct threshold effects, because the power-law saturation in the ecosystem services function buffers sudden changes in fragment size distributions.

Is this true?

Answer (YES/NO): NO